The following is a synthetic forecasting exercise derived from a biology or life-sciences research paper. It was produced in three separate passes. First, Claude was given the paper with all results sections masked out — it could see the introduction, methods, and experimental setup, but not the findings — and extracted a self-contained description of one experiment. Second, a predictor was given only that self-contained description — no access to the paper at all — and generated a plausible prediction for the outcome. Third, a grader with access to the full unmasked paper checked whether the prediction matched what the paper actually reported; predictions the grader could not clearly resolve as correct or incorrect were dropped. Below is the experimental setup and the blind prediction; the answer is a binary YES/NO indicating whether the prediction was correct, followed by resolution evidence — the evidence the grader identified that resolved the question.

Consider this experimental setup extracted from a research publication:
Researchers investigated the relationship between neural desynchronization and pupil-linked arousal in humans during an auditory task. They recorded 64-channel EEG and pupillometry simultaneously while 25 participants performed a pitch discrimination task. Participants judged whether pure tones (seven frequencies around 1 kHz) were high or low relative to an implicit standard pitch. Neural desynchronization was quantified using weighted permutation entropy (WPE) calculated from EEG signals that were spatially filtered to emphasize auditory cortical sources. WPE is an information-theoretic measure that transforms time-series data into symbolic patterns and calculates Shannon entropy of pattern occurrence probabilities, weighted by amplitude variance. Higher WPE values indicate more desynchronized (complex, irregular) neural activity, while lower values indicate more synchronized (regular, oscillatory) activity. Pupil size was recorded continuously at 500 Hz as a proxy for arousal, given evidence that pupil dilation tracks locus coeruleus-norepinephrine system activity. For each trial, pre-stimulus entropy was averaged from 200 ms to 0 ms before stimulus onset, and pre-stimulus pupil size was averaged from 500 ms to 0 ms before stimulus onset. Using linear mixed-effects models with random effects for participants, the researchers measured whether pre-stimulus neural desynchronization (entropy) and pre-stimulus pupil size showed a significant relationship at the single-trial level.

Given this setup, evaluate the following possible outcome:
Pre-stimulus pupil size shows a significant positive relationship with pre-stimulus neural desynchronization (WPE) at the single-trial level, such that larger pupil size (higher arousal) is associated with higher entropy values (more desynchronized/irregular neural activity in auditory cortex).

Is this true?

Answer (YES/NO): YES